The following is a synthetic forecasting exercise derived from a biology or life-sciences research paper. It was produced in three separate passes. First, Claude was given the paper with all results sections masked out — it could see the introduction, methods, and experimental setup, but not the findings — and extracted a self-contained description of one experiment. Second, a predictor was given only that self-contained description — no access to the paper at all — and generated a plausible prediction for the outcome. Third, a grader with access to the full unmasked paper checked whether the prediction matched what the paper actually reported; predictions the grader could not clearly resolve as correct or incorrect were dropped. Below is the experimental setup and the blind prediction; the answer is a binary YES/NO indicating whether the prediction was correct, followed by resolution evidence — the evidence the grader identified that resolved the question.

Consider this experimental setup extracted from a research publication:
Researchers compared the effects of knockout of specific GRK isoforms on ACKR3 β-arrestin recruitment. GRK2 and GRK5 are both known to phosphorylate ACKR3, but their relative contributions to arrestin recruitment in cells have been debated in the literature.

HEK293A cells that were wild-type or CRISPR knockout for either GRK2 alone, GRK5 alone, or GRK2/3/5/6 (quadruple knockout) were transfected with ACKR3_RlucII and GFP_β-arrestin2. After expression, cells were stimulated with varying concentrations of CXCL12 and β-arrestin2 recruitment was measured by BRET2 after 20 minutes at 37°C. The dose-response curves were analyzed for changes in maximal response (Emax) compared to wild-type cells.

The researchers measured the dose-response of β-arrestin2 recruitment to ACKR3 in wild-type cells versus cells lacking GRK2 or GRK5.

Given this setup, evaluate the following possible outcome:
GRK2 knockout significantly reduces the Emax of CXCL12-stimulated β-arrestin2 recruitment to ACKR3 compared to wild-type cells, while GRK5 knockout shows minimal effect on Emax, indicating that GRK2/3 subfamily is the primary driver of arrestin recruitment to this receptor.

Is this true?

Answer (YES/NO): NO